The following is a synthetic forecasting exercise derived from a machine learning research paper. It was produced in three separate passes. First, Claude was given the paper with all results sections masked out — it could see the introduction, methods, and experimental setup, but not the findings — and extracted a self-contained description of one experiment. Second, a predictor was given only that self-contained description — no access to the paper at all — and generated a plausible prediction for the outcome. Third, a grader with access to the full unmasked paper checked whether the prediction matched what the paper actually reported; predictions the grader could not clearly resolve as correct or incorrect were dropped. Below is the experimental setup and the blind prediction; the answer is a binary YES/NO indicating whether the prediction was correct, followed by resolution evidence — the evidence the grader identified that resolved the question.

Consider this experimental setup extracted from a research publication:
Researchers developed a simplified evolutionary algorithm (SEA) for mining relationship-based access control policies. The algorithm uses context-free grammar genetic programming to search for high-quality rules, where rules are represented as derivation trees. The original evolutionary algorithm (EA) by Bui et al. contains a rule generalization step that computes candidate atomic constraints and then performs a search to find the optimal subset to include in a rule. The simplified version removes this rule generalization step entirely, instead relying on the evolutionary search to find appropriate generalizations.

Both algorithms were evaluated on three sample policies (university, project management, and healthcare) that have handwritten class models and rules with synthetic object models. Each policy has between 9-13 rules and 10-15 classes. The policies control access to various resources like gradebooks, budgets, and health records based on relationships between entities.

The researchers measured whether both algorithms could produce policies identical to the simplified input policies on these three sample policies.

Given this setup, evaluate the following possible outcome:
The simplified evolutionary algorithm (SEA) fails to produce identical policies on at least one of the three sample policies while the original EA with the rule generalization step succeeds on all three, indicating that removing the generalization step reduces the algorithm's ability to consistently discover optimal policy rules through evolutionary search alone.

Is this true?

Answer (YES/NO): NO